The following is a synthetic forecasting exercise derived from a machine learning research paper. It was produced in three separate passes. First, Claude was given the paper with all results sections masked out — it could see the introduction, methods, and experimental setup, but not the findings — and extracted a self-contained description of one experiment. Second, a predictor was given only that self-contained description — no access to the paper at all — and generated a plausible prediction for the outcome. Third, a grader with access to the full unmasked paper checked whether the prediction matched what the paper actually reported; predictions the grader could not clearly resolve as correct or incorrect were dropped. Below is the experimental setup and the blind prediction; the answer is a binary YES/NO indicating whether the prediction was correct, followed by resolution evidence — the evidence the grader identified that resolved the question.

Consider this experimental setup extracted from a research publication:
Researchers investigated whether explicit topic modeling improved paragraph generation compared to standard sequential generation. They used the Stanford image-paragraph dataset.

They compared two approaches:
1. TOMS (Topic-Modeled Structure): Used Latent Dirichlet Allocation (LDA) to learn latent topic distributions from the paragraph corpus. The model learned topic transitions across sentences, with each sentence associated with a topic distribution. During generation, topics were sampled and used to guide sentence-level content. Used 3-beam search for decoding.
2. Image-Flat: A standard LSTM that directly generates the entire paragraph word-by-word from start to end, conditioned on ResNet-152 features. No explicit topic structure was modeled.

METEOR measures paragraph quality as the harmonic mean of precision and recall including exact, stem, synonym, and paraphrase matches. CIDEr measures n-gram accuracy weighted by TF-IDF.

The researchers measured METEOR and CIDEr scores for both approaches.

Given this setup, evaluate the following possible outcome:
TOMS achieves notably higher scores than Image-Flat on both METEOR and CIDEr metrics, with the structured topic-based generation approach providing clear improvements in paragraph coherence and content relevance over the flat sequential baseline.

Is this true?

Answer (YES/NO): YES